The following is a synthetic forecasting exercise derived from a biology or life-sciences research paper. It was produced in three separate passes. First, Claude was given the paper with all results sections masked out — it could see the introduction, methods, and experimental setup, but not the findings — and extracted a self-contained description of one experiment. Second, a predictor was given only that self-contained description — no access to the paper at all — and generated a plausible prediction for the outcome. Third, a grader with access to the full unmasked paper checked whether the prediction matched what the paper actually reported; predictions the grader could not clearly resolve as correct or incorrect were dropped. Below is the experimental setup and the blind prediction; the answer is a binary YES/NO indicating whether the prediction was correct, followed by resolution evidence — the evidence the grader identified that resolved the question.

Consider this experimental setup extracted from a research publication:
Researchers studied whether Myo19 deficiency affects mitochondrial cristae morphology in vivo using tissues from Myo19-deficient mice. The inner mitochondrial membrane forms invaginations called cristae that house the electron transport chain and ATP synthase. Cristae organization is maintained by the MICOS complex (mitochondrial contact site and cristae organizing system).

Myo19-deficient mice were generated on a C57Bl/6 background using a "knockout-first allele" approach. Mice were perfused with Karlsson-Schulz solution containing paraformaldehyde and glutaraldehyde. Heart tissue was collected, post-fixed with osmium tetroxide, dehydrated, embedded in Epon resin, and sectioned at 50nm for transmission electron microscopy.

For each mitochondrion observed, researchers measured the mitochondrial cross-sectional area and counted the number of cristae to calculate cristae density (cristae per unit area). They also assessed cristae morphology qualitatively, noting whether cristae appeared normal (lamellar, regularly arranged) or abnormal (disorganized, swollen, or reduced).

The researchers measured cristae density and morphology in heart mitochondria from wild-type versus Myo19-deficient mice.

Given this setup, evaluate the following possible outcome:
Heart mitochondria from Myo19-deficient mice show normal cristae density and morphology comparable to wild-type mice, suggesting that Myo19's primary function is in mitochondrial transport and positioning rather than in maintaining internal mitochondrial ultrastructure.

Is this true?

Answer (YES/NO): NO